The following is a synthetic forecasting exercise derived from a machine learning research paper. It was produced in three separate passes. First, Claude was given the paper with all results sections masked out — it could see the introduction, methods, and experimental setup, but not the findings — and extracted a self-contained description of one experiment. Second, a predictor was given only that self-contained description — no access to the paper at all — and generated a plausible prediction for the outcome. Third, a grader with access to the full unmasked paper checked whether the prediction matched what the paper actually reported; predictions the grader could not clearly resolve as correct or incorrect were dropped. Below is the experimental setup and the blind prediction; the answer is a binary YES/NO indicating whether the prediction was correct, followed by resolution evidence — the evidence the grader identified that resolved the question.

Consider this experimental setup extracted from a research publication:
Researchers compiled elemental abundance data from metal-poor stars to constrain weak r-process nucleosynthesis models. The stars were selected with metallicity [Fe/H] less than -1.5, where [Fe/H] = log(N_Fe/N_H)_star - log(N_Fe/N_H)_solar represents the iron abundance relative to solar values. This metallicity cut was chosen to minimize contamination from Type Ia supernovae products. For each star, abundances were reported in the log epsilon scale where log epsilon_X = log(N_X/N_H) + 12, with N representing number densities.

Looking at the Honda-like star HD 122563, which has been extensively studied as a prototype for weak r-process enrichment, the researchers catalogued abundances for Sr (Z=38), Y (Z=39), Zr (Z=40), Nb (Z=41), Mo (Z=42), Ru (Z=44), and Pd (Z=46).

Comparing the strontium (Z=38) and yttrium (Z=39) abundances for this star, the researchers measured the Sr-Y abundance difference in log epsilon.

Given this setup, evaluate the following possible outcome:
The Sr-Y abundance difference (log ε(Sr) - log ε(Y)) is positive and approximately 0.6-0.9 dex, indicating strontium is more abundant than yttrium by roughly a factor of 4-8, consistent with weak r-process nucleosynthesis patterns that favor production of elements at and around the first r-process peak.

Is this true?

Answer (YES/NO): YES